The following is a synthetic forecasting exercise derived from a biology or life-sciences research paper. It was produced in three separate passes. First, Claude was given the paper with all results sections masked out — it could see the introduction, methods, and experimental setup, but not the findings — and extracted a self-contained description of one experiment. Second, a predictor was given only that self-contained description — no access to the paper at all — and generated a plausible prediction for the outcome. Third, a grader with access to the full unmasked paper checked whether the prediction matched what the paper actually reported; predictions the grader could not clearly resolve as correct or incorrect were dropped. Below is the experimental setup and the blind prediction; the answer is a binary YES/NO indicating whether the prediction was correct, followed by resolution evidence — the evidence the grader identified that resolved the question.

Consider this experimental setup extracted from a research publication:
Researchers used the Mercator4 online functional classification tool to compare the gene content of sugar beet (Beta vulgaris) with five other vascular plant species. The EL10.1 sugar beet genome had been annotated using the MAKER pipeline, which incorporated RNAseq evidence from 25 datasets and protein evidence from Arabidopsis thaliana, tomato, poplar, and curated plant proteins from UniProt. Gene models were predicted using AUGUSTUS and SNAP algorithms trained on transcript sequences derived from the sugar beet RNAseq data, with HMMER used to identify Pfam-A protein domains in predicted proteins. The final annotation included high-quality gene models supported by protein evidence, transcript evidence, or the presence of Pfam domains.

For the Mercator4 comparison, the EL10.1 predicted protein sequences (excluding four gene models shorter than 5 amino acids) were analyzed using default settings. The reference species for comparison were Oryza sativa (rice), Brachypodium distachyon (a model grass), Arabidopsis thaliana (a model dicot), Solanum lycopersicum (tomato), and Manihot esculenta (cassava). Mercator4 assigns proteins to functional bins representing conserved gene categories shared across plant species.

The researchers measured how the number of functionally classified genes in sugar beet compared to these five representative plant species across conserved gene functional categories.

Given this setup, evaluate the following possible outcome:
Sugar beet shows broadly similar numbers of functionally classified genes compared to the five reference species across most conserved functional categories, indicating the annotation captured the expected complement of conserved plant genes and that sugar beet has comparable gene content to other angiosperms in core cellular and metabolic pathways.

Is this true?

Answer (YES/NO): NO